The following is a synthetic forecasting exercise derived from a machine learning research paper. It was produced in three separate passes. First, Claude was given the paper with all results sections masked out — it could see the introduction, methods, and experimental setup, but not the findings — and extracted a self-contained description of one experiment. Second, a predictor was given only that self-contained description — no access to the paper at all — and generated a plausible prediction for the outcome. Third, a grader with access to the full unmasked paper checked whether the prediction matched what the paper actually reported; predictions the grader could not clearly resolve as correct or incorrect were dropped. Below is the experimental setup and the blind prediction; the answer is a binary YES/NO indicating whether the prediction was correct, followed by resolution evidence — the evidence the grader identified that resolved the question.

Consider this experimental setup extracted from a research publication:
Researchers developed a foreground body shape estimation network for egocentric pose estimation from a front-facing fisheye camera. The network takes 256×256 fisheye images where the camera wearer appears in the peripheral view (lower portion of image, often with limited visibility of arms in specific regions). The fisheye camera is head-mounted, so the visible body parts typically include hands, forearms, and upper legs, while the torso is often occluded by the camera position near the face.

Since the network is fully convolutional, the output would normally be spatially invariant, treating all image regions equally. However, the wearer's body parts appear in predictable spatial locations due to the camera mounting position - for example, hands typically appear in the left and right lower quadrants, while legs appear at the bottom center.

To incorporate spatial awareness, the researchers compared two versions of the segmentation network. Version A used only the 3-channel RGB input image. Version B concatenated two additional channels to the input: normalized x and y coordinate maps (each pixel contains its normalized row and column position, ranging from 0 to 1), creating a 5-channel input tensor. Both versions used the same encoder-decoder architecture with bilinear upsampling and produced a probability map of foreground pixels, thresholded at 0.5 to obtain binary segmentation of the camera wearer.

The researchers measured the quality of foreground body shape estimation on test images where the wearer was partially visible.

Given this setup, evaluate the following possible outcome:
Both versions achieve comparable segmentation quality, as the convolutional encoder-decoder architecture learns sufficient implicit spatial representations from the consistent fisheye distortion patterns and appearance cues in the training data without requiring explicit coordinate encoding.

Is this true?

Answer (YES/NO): NO